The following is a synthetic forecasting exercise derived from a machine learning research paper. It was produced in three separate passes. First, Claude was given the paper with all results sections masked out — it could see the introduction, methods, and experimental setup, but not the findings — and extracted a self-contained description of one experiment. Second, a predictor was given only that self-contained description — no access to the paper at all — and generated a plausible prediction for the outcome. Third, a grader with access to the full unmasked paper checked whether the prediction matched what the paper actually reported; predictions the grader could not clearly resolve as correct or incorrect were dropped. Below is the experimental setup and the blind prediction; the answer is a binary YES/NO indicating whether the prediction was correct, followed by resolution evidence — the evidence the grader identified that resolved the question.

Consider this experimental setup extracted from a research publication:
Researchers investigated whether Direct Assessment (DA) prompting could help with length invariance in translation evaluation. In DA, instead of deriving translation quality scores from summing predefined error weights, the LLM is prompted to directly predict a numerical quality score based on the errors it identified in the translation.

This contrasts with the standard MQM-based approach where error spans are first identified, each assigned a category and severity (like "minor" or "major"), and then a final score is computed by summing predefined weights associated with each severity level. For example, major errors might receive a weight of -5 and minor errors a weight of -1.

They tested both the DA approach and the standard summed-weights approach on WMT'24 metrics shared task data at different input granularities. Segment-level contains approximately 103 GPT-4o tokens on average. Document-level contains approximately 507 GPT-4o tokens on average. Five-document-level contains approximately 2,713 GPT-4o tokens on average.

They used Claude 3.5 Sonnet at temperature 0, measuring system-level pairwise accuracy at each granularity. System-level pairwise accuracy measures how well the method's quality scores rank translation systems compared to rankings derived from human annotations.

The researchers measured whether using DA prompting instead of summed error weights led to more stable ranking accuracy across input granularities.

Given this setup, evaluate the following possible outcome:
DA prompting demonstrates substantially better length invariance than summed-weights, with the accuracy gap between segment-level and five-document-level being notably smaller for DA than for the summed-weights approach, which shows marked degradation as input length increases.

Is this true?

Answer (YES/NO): NO